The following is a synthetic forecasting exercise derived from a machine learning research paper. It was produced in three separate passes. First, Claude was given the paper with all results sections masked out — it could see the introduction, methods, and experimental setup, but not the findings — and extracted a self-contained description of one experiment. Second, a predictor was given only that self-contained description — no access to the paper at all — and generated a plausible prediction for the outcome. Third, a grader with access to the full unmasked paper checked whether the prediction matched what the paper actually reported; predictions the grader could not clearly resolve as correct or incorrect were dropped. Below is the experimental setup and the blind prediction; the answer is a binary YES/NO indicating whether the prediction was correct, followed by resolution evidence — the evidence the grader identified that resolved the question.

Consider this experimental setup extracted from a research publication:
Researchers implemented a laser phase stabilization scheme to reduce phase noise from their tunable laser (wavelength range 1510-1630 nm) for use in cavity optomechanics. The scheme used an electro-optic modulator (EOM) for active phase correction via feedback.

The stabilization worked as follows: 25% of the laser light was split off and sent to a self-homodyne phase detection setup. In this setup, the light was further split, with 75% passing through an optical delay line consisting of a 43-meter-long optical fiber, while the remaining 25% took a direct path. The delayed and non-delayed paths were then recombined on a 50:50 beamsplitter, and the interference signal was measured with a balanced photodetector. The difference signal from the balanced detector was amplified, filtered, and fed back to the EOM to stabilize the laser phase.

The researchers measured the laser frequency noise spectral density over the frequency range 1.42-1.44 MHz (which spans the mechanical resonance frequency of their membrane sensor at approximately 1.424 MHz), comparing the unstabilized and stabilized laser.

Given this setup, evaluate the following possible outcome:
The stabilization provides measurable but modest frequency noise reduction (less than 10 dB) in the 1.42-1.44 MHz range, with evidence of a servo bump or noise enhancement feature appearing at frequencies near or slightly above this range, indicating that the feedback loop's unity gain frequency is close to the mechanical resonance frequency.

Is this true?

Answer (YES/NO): NO